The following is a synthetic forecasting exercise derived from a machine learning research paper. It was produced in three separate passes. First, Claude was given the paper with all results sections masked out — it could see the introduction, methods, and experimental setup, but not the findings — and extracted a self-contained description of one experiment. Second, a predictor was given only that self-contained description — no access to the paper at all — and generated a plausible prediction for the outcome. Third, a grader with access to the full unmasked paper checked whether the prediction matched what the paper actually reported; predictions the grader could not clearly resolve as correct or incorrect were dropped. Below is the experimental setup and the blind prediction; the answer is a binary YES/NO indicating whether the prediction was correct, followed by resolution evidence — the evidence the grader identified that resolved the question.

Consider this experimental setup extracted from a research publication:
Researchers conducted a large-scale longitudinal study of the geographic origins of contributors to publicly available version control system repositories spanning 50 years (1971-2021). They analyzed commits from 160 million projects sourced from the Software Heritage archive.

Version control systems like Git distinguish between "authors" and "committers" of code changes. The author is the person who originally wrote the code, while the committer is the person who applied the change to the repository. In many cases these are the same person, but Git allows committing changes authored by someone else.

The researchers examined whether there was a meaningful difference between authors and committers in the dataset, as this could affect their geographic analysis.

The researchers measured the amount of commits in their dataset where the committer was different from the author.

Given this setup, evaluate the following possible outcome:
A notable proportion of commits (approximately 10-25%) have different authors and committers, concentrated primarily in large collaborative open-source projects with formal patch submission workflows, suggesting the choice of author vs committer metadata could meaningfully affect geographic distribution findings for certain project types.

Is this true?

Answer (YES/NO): NO